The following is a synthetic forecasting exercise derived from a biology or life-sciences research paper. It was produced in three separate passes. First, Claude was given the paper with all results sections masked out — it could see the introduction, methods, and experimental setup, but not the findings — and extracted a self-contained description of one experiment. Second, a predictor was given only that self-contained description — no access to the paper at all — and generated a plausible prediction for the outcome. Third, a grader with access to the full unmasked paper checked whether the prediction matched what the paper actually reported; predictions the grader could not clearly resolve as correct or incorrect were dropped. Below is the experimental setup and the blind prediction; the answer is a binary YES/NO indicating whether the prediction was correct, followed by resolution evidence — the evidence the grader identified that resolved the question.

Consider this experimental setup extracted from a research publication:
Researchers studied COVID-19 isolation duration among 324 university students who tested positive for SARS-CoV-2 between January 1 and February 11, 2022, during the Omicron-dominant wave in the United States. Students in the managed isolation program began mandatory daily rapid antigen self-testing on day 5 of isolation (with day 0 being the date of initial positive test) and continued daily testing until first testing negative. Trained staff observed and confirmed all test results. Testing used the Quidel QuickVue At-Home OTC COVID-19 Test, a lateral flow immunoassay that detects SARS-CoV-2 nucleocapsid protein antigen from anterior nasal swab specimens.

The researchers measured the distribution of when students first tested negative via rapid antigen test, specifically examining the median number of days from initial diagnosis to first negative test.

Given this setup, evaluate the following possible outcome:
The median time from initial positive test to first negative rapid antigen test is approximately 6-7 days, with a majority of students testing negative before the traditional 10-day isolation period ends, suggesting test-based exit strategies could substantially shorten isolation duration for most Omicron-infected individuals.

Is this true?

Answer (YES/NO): NO